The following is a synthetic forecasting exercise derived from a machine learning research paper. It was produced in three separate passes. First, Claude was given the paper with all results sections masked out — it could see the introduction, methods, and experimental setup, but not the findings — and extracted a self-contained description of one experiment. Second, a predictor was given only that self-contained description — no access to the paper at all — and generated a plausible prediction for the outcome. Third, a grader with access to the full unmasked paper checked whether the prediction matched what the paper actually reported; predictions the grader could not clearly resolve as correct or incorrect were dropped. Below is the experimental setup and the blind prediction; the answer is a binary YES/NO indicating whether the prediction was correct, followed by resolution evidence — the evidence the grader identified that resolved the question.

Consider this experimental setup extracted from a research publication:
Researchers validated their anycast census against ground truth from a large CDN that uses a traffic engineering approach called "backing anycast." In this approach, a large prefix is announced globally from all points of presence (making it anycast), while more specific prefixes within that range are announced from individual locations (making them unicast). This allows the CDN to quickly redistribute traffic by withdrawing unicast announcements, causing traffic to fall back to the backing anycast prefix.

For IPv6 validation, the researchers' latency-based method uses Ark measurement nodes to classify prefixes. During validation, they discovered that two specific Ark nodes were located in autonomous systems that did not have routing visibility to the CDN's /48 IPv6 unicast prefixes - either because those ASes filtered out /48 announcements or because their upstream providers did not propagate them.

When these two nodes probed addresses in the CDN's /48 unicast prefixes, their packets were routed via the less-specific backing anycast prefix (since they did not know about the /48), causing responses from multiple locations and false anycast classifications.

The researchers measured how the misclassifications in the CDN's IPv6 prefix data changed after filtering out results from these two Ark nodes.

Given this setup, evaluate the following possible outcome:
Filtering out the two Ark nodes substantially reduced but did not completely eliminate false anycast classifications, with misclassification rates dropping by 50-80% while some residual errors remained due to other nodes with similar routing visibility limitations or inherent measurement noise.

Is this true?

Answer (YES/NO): NO